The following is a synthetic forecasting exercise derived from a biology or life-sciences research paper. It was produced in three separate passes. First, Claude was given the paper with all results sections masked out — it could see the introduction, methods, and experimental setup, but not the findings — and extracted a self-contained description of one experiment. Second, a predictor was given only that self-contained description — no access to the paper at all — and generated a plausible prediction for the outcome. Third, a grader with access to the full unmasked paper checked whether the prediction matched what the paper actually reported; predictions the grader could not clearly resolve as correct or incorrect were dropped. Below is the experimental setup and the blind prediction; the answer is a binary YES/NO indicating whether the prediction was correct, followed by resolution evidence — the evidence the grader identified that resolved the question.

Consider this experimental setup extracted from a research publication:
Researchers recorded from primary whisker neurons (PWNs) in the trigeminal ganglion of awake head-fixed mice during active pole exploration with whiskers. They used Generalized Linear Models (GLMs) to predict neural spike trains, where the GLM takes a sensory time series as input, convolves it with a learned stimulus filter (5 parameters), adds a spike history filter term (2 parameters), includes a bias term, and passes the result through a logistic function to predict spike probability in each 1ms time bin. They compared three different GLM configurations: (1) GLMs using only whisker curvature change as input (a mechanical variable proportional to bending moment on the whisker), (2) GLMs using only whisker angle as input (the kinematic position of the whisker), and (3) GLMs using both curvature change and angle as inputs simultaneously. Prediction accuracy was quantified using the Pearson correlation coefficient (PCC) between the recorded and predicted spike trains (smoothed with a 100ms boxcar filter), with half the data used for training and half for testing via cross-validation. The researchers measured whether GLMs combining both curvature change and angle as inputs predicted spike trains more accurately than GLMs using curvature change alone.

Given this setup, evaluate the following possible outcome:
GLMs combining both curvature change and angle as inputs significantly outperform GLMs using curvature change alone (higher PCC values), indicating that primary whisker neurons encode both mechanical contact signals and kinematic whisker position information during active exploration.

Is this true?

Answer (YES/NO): NO